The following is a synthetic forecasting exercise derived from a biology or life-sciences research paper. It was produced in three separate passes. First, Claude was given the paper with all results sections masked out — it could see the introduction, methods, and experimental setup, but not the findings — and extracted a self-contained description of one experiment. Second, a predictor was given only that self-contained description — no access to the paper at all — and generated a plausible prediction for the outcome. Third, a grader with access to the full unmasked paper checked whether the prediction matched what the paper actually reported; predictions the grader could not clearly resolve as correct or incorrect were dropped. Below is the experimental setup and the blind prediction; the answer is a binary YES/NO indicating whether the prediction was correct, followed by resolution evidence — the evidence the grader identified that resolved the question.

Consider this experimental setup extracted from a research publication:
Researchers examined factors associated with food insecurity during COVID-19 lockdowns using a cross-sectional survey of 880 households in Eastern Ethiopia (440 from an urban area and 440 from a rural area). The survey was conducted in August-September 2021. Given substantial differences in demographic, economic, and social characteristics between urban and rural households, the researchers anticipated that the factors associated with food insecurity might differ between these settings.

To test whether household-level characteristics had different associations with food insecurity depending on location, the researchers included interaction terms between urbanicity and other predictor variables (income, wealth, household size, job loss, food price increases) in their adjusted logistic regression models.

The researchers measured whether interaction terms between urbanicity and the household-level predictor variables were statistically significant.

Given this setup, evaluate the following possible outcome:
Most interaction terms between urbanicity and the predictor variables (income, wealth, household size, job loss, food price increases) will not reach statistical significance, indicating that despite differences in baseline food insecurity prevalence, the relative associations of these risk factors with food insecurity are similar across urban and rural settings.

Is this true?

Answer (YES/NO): YES